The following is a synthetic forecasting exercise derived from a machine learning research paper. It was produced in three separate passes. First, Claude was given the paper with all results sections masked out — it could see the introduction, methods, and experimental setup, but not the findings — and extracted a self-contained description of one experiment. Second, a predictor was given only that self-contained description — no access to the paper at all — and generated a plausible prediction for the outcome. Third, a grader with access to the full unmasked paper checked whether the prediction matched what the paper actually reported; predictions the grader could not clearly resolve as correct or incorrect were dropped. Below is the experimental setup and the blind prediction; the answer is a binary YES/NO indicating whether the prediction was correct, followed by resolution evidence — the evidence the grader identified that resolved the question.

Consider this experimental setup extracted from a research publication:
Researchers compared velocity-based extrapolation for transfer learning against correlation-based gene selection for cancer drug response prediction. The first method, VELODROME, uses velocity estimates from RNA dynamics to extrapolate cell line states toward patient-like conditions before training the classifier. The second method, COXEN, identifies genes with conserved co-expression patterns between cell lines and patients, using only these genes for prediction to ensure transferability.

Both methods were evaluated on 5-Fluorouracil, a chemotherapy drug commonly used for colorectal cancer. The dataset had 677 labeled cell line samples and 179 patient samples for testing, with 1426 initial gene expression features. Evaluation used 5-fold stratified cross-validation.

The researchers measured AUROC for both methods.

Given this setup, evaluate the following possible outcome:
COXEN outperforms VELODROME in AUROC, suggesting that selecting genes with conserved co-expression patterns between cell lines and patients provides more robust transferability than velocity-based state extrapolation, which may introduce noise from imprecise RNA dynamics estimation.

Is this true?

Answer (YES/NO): NO